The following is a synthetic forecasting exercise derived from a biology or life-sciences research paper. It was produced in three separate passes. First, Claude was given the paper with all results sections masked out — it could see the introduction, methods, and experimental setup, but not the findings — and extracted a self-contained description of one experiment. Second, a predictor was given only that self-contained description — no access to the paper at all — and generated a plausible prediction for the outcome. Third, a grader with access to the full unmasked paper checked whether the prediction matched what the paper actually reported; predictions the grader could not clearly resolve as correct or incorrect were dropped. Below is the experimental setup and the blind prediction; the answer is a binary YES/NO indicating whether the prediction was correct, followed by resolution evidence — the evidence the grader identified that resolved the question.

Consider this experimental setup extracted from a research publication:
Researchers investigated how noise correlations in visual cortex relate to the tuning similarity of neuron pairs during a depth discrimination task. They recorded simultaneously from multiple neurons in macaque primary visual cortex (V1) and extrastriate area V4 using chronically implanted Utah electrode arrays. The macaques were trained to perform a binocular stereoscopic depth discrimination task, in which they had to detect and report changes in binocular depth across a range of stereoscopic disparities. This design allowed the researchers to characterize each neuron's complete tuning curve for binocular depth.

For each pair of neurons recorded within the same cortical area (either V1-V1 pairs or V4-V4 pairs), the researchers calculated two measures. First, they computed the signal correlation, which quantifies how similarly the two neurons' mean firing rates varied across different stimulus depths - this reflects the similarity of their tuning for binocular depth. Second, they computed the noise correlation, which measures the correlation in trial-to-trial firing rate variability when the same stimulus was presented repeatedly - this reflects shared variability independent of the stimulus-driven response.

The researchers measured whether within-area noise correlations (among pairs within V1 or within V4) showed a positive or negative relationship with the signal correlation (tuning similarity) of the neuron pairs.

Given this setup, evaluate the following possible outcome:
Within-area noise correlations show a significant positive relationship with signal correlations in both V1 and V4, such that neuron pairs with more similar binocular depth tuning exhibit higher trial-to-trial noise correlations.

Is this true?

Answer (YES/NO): YES